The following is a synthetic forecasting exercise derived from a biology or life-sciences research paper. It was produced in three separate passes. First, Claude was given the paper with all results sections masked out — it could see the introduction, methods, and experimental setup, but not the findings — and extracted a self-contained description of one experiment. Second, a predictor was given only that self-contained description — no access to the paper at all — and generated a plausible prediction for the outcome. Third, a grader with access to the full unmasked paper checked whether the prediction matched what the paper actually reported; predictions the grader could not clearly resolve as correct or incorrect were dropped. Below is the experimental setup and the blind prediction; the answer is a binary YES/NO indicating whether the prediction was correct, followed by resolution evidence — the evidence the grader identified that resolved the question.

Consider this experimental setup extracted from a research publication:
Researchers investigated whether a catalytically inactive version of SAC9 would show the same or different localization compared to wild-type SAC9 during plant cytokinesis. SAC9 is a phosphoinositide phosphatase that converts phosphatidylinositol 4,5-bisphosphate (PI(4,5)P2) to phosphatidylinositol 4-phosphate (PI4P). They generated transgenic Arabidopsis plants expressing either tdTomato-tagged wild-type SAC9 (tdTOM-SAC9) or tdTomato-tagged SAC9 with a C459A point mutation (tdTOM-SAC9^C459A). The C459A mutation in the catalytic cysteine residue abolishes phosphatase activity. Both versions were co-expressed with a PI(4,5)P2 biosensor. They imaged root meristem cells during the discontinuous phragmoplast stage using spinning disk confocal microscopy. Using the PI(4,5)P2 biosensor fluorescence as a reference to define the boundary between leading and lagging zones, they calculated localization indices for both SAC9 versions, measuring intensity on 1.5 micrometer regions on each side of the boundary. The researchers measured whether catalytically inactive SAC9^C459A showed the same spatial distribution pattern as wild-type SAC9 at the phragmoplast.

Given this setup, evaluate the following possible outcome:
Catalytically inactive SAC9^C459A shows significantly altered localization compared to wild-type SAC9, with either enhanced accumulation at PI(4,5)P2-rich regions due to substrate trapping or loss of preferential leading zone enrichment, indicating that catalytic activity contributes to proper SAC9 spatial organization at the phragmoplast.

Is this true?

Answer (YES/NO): NO